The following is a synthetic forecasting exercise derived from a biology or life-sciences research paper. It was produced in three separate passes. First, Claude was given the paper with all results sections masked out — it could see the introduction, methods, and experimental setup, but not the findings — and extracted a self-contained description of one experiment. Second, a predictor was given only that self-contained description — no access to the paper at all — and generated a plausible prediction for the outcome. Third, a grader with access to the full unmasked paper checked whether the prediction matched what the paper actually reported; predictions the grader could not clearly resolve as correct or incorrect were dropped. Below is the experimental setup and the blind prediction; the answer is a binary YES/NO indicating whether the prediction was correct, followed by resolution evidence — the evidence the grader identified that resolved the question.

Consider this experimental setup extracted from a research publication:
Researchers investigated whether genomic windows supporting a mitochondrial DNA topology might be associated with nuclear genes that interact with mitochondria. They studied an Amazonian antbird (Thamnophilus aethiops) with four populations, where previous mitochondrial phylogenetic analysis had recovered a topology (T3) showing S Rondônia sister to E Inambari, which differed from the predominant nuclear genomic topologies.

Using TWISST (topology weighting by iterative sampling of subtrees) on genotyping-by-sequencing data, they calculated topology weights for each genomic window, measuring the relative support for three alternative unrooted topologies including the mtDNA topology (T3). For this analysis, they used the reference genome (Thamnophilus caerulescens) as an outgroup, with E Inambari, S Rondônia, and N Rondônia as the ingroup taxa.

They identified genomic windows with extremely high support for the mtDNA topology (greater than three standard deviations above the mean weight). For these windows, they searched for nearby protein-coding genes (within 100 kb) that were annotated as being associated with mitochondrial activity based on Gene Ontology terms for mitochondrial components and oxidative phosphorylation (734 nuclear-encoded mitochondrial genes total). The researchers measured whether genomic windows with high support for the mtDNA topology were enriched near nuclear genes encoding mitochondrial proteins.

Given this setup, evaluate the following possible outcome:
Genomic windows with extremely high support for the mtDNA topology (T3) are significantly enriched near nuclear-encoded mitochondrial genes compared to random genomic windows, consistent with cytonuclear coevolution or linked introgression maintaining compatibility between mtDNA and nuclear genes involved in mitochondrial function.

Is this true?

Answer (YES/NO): NO